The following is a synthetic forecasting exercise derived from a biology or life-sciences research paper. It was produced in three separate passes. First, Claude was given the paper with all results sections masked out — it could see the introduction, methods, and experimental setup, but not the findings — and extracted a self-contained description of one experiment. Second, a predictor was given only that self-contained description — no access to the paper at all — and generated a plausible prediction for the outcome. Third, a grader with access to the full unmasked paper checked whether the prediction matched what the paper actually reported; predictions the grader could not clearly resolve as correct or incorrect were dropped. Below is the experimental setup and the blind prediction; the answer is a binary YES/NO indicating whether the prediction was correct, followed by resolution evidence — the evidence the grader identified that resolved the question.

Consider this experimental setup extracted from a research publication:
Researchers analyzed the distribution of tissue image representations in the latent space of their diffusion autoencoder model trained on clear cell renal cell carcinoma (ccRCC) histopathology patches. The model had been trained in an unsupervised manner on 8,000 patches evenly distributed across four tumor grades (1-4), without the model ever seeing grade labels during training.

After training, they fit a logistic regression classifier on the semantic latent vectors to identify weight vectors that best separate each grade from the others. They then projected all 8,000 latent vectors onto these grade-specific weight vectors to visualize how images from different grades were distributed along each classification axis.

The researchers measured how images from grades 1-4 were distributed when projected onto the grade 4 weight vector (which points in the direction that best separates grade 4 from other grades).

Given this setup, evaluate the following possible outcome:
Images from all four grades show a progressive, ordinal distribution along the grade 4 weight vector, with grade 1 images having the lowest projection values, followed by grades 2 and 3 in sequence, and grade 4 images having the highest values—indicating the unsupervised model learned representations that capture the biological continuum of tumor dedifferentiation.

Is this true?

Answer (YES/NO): YES